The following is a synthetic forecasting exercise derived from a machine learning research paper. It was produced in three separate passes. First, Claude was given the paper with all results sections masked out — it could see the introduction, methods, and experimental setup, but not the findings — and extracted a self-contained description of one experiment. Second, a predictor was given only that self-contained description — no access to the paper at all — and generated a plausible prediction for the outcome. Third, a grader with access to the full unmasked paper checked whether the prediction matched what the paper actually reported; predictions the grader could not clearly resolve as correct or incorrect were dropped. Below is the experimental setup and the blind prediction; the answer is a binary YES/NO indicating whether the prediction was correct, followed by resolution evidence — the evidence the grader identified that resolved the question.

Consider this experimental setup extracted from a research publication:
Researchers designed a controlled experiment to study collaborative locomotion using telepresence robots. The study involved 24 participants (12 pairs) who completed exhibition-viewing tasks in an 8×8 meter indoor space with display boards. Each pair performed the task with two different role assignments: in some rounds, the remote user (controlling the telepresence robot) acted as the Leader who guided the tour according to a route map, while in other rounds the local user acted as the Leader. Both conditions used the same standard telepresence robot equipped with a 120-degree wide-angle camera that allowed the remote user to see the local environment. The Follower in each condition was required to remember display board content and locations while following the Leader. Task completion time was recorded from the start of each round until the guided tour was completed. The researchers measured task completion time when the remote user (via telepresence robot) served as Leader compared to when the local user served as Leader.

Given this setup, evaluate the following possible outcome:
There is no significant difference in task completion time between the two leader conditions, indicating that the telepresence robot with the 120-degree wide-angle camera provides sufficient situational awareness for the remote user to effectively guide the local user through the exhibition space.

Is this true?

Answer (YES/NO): NO